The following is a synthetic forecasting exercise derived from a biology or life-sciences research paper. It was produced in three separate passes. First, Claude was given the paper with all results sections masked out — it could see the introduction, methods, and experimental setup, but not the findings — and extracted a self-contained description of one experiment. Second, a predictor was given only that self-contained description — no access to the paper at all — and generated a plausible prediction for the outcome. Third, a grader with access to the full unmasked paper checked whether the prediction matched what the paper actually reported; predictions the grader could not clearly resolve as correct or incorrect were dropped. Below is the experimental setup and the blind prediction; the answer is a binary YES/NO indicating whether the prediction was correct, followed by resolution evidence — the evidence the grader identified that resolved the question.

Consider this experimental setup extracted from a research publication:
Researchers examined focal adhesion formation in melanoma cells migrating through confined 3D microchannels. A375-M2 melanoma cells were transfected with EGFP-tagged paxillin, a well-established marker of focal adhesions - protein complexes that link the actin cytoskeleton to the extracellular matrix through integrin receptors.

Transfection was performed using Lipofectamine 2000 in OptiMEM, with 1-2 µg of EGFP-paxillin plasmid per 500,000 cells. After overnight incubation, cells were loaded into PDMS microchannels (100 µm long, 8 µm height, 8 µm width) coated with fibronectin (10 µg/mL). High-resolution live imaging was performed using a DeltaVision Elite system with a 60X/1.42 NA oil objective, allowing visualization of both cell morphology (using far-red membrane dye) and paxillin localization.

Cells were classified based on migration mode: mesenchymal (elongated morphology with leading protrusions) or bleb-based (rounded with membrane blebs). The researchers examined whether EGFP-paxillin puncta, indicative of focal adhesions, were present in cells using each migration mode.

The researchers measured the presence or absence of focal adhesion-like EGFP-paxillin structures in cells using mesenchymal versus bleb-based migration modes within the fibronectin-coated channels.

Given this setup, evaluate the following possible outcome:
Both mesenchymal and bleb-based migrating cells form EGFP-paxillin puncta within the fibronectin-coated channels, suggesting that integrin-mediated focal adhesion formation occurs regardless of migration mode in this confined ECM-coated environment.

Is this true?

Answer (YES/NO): YES